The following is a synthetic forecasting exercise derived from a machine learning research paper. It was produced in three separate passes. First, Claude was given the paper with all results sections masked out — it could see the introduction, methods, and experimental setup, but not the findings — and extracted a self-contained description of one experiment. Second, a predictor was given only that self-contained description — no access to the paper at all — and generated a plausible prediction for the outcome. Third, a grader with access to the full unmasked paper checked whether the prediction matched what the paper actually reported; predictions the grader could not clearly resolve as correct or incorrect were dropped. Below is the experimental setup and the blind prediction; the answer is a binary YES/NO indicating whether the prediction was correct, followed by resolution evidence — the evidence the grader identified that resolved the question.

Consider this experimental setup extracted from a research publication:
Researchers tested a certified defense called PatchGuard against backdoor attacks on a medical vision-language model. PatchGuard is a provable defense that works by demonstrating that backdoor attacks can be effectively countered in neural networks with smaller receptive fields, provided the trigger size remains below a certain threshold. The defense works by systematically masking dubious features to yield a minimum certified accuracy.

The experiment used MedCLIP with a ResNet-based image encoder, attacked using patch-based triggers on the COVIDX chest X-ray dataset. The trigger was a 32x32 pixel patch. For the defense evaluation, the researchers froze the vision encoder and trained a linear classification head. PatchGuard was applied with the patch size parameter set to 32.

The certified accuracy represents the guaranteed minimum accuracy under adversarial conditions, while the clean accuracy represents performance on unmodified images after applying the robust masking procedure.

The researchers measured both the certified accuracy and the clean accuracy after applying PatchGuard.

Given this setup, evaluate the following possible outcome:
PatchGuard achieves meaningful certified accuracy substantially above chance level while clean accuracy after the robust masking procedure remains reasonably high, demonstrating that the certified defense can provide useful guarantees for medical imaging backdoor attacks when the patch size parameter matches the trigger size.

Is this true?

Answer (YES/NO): NO